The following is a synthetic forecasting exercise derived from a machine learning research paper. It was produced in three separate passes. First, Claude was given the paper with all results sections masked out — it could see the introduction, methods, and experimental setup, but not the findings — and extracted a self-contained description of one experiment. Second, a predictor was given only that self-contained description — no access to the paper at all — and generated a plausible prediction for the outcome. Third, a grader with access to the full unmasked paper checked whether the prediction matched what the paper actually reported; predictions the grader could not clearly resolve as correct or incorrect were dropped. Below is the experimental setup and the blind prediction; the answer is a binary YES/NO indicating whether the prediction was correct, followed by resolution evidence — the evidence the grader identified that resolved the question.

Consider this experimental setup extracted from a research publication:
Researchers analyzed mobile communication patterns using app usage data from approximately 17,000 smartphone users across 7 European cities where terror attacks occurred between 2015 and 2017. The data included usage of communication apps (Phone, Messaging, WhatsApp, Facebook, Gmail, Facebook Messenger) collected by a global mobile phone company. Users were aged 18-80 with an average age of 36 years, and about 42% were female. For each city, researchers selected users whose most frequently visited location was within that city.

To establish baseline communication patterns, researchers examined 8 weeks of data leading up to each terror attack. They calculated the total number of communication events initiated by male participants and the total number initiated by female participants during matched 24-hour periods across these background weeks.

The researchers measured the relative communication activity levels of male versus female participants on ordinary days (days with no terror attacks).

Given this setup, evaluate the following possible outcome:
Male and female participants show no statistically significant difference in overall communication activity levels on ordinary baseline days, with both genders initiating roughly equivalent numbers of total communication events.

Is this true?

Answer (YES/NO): NO